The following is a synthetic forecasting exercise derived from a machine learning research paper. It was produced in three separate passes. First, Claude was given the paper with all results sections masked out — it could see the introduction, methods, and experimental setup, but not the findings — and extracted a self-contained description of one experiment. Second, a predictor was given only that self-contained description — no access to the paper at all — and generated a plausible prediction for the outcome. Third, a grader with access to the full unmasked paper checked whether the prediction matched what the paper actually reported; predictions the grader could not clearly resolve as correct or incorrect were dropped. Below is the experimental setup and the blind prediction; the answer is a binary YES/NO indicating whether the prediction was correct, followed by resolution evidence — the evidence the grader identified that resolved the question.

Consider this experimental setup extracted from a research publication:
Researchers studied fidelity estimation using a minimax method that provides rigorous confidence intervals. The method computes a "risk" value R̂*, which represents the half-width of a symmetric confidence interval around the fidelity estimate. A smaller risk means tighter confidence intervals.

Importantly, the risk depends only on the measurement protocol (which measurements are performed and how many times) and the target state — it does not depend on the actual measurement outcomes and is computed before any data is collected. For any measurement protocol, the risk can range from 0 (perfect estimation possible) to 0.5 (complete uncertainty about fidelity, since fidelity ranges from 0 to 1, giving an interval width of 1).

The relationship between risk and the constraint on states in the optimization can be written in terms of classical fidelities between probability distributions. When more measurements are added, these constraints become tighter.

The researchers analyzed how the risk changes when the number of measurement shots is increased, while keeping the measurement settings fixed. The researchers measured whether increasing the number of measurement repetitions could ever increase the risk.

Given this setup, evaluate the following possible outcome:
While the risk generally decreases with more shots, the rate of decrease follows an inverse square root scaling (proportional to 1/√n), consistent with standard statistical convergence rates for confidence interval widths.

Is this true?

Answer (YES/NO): YES